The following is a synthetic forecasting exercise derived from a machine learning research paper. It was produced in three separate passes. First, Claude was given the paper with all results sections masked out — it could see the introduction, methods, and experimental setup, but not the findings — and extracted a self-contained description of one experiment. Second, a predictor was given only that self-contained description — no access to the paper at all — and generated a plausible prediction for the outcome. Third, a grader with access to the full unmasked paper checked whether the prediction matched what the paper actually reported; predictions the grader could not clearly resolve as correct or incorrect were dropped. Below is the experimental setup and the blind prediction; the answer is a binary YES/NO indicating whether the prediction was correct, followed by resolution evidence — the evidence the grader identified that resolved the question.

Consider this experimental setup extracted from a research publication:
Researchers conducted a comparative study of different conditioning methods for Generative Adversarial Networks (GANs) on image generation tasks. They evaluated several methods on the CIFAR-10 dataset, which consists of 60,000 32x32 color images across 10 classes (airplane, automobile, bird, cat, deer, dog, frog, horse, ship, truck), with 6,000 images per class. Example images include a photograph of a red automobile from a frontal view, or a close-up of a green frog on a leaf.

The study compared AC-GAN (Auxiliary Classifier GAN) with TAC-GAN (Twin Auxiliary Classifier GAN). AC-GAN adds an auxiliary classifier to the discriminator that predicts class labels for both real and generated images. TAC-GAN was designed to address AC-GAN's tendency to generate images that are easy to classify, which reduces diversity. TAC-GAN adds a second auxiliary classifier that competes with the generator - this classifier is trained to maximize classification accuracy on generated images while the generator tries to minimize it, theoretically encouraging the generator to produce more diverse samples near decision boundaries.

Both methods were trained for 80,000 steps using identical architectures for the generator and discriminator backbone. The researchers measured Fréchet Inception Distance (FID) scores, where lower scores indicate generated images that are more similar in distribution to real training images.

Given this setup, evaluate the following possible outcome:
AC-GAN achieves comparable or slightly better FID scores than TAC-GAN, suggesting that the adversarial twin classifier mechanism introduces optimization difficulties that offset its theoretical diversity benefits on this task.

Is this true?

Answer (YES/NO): NO